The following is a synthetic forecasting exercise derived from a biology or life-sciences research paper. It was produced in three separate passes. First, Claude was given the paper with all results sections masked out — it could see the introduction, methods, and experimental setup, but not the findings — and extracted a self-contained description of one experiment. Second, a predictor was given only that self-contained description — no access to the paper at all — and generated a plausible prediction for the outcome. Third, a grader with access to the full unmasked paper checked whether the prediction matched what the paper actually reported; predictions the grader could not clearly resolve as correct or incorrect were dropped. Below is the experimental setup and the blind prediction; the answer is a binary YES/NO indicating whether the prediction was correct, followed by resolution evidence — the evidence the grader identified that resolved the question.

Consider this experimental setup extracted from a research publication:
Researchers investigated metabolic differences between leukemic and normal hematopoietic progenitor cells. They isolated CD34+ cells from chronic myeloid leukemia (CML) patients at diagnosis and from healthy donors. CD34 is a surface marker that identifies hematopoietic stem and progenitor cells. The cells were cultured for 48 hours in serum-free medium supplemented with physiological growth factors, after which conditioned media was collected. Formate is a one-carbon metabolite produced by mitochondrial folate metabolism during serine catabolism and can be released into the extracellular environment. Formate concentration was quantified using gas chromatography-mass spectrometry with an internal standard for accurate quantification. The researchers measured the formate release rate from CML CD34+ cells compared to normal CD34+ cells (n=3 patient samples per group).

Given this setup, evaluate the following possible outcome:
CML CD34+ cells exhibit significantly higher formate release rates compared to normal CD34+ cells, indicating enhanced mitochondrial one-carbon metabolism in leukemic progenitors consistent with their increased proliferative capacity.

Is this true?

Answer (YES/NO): YES